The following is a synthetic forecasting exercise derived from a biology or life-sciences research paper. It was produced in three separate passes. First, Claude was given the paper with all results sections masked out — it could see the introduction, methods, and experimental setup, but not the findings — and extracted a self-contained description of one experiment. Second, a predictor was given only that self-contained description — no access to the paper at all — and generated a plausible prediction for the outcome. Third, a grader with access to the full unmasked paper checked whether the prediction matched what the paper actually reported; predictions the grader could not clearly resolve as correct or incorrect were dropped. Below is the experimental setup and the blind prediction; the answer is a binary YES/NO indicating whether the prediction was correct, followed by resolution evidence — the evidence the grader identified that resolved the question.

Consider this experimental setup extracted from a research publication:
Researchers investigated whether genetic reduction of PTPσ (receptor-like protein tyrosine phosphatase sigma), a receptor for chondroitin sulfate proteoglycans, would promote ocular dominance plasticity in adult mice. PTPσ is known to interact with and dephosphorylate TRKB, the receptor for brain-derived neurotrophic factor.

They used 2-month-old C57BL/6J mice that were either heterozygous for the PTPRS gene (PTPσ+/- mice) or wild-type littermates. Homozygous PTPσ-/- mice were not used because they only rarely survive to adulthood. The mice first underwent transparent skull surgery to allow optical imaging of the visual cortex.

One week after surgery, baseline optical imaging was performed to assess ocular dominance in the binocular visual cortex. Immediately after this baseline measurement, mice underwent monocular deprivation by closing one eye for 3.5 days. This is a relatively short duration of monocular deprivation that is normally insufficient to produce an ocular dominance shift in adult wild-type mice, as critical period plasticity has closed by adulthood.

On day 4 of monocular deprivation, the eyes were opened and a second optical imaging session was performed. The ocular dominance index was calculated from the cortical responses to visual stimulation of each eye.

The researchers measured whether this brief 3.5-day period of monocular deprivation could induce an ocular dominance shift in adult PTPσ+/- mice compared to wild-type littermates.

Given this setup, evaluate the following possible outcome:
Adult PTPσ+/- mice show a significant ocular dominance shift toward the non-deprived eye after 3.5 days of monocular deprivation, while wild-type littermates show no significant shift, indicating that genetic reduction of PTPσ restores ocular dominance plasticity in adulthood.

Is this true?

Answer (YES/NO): YES